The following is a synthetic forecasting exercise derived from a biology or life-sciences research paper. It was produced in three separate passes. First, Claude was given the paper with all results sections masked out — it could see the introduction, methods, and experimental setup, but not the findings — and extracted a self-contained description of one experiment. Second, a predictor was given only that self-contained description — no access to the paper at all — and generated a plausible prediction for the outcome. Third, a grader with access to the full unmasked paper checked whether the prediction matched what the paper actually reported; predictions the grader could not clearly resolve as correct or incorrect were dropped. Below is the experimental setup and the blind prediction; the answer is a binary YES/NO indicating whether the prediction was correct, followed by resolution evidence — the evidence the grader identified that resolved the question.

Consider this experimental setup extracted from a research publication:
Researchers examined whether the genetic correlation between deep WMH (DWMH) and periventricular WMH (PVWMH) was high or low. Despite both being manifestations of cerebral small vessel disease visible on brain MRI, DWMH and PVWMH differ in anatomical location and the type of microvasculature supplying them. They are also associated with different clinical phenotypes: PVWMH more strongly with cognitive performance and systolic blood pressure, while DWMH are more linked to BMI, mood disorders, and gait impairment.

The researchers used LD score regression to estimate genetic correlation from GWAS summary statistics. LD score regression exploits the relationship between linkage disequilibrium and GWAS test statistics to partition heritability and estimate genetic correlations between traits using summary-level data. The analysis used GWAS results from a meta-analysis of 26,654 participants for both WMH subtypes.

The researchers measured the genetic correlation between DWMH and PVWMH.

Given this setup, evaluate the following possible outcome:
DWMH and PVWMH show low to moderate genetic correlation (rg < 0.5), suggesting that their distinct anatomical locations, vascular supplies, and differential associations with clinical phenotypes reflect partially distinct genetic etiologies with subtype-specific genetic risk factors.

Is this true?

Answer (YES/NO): NO